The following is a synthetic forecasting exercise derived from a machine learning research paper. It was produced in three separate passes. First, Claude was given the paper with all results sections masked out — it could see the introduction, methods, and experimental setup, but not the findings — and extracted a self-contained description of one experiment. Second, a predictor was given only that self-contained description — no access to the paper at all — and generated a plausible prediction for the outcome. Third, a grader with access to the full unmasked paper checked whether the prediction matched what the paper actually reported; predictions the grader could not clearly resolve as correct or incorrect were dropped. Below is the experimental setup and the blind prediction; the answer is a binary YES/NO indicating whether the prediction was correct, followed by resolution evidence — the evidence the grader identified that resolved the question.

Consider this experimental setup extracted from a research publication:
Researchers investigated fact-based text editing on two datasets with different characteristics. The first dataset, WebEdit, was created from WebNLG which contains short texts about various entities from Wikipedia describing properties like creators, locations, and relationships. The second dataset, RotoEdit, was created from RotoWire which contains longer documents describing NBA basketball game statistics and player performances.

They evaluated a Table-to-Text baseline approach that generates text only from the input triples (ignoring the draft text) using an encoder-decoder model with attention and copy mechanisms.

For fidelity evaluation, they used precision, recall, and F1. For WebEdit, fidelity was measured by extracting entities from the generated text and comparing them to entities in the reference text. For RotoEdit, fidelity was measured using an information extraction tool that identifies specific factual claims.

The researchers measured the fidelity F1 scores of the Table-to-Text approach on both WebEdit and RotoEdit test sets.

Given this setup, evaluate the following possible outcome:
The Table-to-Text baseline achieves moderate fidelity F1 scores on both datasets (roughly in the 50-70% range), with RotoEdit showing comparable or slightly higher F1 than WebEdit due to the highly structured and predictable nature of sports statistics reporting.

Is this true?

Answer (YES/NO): NO